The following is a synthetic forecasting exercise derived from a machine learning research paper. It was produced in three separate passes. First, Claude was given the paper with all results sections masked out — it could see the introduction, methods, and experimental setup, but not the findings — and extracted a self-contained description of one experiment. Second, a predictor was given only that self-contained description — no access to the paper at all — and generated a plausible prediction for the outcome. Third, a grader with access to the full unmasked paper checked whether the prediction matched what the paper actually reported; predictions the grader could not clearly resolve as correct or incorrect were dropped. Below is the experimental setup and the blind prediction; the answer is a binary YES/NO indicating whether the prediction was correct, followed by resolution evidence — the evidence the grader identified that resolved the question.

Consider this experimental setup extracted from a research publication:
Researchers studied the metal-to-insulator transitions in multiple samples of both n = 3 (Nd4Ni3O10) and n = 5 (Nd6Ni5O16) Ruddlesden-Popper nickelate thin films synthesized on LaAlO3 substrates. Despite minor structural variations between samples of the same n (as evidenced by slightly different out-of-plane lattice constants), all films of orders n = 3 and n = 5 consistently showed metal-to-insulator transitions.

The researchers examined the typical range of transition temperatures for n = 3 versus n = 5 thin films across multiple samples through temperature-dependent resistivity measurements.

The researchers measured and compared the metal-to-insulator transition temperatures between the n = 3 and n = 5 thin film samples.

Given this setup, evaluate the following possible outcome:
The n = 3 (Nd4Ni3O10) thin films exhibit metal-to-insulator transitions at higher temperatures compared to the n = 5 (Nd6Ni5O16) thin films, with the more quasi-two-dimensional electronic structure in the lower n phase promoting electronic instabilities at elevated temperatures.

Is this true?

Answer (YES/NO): YES